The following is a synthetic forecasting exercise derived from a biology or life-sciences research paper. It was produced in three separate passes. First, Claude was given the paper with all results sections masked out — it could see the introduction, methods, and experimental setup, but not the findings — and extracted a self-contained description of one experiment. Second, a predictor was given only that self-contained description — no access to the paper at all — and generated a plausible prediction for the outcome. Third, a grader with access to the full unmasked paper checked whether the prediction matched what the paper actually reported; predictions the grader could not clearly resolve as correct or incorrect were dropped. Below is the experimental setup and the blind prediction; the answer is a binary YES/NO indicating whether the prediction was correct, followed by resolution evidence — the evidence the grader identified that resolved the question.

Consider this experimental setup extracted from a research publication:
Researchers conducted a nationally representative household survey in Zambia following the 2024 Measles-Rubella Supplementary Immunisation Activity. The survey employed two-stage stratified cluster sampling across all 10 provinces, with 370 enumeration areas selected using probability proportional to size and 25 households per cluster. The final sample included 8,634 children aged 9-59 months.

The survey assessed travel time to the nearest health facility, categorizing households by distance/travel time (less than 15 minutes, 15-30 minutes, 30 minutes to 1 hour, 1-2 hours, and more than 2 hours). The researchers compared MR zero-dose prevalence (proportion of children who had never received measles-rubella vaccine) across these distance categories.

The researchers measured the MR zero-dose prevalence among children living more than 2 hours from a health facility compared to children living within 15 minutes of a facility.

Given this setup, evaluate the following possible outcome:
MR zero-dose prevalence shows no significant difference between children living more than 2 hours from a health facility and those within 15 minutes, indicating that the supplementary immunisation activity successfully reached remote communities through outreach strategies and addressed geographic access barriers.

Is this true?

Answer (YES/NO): NO